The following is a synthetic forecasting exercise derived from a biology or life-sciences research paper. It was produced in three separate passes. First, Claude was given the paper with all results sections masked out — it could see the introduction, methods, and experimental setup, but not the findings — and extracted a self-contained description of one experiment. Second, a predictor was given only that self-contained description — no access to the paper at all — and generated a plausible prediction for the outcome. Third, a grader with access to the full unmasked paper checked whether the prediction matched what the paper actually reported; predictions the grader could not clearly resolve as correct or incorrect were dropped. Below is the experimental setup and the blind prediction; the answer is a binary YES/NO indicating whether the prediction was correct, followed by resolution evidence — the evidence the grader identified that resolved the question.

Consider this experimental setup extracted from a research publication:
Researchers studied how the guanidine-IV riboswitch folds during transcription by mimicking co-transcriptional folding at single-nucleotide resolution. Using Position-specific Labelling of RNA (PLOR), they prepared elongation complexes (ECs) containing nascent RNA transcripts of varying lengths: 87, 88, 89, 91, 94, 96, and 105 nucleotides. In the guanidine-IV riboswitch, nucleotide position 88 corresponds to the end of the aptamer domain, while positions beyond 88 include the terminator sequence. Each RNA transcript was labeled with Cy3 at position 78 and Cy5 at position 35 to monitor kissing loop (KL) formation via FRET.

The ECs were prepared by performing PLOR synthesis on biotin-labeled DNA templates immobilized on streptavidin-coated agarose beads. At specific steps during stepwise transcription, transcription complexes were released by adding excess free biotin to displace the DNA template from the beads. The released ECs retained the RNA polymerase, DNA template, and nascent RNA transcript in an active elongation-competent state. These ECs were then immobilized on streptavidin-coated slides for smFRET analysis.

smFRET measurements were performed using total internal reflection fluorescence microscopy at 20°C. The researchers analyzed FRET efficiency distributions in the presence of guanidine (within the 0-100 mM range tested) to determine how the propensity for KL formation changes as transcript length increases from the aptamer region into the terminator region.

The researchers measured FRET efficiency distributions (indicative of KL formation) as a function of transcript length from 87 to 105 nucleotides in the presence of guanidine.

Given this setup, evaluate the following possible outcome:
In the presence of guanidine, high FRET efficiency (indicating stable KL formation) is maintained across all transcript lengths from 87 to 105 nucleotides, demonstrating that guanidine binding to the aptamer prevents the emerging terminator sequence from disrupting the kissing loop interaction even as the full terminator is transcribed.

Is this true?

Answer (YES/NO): NO